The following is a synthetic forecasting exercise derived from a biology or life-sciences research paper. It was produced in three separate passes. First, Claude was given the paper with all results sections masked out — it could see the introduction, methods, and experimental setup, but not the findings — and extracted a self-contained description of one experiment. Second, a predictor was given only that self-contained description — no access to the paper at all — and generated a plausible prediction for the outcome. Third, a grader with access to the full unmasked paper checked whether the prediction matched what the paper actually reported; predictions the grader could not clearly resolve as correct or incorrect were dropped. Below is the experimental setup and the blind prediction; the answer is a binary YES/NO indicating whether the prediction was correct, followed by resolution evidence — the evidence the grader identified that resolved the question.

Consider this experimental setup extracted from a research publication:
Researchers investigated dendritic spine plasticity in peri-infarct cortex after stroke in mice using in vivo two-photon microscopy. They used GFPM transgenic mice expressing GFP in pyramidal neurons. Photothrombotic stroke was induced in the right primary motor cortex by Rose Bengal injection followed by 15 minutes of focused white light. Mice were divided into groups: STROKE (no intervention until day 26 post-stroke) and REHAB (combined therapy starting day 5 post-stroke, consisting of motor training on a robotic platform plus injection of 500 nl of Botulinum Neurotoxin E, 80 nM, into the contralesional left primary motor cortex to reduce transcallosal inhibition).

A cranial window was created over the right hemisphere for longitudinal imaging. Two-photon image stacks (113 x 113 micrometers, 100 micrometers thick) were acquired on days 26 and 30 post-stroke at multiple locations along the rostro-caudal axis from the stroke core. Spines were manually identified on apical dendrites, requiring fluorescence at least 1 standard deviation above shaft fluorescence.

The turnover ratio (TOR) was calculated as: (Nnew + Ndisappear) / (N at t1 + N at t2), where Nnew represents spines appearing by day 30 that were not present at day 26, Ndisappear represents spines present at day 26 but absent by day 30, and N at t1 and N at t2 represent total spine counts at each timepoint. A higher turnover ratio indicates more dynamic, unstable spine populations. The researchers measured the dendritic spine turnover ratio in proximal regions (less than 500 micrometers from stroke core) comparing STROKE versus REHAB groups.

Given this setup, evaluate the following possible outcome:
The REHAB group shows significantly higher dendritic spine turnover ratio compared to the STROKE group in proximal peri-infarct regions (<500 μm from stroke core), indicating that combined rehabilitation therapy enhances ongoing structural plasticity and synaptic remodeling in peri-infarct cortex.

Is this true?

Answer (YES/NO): NO